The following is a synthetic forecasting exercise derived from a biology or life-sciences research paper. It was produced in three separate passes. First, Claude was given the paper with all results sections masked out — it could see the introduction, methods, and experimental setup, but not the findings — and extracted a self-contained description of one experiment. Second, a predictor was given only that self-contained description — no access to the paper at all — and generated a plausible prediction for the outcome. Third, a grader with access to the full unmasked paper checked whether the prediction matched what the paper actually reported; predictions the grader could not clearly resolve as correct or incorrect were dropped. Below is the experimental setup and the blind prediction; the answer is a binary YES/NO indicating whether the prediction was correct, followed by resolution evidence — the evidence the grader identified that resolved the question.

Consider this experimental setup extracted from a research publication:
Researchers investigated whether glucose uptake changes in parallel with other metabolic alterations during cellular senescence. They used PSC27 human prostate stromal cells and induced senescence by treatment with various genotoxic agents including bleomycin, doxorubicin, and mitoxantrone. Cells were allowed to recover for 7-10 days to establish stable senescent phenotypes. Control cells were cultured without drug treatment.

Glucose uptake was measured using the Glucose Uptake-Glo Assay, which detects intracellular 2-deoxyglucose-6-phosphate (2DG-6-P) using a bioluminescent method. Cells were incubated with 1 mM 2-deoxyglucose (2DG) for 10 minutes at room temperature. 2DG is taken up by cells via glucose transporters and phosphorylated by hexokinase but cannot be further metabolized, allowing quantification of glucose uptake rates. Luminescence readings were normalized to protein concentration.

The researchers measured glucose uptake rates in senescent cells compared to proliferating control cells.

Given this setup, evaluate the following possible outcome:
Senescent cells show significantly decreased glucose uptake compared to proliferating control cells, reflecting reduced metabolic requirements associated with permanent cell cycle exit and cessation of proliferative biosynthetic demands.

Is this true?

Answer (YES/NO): NO